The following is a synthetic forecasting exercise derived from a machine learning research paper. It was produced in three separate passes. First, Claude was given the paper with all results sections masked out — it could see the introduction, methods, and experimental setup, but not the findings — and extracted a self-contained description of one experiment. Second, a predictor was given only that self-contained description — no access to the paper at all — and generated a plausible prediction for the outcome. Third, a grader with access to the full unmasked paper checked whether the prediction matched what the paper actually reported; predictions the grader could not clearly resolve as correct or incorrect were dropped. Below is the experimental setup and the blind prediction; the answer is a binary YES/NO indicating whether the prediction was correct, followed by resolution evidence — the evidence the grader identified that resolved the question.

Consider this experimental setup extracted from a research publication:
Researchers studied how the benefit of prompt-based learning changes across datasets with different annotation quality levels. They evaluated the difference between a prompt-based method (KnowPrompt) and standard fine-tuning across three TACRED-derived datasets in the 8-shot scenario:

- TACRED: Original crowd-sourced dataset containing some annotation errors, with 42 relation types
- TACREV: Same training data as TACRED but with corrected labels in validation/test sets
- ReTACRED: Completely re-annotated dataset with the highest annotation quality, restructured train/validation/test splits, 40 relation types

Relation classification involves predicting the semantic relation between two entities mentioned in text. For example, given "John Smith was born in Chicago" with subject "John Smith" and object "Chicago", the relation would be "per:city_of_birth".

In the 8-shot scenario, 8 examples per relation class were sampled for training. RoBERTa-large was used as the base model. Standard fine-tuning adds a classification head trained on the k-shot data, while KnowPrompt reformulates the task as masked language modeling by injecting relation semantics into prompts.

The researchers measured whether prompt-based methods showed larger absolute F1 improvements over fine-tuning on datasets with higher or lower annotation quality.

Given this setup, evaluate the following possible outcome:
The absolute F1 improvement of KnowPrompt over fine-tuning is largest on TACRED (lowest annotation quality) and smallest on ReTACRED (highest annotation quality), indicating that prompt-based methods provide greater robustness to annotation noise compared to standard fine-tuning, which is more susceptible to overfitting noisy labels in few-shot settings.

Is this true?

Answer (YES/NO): NO